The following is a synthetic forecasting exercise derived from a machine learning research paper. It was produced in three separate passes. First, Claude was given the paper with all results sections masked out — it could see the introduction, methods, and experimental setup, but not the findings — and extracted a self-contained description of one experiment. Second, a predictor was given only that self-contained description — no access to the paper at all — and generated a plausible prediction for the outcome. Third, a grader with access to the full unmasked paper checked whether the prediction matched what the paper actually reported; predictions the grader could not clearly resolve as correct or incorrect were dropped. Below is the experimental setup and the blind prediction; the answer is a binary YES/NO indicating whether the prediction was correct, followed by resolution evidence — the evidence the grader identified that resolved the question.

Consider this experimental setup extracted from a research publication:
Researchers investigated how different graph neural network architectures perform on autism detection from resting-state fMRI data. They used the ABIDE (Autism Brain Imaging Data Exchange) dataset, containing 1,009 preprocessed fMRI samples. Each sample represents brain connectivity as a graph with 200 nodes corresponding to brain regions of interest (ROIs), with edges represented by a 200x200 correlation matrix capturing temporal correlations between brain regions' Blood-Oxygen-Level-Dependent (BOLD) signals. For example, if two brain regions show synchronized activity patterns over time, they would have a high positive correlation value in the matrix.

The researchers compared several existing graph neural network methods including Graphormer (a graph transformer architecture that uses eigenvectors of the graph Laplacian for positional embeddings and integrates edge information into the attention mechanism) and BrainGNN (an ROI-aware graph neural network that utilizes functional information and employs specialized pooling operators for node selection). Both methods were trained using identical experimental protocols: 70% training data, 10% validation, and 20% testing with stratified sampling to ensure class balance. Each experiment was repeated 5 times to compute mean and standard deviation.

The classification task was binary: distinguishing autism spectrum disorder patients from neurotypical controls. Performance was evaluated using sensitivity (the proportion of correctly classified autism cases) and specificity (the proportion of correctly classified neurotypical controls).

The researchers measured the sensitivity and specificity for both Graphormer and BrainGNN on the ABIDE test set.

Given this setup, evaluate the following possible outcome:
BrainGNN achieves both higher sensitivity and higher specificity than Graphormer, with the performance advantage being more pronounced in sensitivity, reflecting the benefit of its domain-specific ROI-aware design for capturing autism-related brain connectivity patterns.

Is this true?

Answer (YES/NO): NO